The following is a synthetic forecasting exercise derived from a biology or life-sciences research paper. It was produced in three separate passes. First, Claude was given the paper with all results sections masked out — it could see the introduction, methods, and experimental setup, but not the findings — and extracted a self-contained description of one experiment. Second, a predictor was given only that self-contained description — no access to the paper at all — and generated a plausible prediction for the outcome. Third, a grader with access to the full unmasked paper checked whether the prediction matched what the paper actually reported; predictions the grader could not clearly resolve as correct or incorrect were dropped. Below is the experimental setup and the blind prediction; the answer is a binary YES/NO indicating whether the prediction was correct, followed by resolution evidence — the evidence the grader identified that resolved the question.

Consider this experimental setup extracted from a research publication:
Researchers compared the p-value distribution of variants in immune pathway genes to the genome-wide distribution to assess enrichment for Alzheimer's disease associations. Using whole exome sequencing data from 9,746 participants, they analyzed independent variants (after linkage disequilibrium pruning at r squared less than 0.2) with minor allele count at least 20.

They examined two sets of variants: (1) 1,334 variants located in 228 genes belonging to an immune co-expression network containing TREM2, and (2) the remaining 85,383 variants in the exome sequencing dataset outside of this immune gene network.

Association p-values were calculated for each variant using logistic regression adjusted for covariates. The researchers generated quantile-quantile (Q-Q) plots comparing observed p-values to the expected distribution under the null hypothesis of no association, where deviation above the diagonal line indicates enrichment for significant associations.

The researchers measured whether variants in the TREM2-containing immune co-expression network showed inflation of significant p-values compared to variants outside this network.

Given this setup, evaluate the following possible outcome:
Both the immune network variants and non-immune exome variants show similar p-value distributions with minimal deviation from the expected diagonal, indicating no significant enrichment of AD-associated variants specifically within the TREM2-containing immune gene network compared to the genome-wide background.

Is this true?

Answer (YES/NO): NO